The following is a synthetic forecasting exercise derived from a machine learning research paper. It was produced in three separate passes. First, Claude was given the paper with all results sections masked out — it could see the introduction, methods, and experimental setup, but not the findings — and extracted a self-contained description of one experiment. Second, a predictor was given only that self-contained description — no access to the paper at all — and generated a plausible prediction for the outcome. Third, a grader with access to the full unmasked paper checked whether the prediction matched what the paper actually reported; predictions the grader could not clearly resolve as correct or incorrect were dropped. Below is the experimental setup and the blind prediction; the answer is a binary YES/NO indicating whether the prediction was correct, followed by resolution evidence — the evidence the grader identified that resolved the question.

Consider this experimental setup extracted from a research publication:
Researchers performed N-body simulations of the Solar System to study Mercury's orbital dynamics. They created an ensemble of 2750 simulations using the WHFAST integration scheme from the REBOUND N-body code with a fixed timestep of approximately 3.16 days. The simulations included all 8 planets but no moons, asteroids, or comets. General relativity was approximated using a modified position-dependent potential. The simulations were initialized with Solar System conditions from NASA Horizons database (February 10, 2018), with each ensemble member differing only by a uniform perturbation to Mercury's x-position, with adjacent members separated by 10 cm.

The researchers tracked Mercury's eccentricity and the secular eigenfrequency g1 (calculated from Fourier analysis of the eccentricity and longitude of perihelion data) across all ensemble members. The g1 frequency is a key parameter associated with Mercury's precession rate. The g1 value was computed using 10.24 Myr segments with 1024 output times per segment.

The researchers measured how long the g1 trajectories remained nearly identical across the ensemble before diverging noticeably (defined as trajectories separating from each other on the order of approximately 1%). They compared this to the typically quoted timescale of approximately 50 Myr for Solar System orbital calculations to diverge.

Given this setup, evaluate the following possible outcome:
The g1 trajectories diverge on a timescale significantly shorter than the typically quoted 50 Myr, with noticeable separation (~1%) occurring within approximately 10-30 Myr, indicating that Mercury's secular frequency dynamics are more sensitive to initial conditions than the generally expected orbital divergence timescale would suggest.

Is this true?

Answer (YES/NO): NO